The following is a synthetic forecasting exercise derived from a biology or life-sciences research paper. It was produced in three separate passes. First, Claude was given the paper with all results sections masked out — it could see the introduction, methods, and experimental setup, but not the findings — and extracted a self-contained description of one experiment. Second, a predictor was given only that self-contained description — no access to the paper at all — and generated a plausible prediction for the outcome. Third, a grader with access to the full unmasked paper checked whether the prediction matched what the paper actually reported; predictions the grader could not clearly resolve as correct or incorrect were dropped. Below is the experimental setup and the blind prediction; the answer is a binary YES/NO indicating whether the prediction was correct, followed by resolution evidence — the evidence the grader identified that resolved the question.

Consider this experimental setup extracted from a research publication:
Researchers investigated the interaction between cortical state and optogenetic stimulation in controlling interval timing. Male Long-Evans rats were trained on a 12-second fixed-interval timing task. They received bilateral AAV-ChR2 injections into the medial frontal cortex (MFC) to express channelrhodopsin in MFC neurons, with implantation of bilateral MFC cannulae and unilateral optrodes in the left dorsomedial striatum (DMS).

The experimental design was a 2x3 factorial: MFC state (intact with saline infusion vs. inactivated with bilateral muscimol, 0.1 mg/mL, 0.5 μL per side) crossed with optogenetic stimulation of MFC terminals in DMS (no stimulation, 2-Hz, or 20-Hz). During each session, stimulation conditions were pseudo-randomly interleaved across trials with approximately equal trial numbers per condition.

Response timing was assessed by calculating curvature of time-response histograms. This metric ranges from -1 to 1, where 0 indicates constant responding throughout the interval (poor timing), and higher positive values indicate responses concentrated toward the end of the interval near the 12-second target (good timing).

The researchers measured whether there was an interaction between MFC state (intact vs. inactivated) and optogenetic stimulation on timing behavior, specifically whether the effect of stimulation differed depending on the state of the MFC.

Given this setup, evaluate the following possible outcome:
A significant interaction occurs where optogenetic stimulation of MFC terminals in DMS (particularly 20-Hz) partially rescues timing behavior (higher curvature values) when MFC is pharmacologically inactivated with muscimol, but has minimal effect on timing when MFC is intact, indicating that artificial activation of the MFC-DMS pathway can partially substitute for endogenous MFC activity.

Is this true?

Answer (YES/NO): YES